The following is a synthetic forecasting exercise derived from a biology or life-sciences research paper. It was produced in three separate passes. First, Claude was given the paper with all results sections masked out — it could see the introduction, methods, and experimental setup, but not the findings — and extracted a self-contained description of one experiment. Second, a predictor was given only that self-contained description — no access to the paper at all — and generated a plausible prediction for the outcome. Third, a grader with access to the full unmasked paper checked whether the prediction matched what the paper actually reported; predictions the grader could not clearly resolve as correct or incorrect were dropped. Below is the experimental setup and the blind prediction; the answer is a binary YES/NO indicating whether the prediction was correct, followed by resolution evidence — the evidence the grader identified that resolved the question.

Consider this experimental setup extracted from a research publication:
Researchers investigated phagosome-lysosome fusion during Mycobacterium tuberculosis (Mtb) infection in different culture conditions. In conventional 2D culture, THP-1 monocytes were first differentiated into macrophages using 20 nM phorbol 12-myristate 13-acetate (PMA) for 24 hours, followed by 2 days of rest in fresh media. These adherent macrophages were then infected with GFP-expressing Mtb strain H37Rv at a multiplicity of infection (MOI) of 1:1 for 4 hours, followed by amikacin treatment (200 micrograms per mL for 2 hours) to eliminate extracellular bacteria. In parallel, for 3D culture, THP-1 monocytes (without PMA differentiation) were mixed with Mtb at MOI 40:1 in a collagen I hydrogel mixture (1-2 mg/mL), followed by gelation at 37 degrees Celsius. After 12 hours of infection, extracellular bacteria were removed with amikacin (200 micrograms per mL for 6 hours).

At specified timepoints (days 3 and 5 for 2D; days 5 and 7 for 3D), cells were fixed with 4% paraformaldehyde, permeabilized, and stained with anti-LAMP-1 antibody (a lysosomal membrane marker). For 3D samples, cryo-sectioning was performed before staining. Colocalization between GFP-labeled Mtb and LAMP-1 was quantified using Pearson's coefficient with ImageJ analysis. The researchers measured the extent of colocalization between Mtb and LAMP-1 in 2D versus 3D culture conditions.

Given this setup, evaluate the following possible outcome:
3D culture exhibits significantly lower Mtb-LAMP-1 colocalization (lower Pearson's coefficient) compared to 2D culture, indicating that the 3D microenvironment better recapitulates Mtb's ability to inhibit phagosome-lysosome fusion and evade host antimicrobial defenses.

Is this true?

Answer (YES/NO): NO